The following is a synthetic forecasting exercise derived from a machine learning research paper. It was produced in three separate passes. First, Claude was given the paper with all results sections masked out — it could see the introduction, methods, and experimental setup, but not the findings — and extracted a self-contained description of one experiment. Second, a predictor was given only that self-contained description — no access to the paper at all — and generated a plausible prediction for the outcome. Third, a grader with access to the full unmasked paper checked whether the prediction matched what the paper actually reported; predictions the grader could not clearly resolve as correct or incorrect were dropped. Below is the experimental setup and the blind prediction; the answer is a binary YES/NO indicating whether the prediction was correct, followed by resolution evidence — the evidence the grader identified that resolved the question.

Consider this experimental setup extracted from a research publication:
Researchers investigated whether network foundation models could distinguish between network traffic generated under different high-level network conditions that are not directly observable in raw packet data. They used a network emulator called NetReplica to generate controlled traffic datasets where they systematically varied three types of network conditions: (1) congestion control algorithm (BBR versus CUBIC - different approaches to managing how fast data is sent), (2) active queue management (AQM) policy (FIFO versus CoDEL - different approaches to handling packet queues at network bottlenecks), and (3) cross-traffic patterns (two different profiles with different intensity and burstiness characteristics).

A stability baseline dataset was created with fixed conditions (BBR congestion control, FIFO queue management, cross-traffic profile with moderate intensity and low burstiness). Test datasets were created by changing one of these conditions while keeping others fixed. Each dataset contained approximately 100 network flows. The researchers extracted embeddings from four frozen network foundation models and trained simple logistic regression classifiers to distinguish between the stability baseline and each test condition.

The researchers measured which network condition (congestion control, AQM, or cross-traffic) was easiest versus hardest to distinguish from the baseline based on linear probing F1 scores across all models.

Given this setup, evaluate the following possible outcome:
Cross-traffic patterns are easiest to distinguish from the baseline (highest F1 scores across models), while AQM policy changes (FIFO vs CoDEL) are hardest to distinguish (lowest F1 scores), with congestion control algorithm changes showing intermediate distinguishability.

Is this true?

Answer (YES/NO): NO